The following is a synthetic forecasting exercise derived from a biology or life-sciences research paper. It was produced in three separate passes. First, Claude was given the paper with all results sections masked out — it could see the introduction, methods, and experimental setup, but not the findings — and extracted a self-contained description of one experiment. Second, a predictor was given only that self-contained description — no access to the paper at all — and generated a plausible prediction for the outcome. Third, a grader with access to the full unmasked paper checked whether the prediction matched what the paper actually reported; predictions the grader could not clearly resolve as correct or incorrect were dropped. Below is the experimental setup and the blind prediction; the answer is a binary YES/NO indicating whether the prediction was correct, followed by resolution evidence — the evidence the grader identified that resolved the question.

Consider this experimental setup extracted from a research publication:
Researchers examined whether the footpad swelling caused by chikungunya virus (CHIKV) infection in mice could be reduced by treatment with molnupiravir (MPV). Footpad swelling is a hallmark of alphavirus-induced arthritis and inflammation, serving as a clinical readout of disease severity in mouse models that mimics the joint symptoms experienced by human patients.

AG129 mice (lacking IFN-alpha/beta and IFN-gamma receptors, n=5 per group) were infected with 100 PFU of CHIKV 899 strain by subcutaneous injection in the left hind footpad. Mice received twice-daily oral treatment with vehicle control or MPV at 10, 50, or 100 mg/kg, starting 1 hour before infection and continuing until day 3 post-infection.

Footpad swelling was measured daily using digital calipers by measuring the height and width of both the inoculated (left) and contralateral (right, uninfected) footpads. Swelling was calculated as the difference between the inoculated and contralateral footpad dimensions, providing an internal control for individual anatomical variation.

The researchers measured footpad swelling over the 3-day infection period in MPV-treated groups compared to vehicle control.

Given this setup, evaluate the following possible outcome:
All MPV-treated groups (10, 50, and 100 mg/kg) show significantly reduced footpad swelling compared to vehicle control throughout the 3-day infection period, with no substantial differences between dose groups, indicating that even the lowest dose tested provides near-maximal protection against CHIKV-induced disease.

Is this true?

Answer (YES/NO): NO